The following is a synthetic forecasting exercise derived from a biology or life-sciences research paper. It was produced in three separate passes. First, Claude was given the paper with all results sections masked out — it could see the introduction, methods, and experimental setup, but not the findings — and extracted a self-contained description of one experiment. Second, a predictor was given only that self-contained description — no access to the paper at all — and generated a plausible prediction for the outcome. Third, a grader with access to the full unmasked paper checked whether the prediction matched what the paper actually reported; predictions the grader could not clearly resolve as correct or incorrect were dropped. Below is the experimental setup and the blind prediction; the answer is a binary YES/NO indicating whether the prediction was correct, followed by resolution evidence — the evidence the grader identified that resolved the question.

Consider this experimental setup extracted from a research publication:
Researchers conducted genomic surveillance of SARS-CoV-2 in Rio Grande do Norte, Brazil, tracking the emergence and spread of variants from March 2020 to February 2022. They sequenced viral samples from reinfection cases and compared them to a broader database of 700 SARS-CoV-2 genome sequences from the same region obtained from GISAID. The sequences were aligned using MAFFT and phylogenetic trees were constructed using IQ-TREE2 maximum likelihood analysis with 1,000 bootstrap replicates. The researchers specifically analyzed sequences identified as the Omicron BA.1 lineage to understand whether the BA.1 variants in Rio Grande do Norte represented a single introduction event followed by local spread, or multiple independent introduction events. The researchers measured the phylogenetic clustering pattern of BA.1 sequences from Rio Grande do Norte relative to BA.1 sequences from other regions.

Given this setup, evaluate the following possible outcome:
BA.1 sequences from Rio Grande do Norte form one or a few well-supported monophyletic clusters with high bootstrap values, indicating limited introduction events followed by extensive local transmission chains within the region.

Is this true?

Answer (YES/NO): NO